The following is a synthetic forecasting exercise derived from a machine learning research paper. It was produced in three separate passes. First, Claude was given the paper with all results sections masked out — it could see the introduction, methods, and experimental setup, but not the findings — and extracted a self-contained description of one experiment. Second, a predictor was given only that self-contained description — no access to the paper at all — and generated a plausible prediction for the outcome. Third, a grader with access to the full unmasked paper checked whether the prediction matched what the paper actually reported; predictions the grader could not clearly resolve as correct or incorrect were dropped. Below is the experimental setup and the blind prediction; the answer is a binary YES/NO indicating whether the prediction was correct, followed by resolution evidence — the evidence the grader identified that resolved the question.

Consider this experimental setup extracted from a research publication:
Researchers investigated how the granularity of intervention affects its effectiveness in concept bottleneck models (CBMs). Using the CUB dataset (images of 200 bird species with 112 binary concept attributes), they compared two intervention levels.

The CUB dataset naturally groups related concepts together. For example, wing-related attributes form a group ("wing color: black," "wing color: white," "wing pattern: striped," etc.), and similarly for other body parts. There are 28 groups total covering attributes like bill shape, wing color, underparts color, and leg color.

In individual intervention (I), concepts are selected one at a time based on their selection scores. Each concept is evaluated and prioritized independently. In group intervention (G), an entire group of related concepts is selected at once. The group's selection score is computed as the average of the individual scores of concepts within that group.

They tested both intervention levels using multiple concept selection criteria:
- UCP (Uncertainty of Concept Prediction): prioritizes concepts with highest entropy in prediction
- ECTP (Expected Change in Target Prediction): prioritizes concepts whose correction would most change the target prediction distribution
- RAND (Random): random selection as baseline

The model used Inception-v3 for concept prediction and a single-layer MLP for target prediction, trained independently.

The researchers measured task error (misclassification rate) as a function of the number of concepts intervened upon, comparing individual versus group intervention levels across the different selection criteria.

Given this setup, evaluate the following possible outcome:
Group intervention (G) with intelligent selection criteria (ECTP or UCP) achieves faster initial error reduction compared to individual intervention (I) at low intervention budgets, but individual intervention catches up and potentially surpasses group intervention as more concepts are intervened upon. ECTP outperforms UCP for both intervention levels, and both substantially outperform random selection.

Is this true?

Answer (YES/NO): NO